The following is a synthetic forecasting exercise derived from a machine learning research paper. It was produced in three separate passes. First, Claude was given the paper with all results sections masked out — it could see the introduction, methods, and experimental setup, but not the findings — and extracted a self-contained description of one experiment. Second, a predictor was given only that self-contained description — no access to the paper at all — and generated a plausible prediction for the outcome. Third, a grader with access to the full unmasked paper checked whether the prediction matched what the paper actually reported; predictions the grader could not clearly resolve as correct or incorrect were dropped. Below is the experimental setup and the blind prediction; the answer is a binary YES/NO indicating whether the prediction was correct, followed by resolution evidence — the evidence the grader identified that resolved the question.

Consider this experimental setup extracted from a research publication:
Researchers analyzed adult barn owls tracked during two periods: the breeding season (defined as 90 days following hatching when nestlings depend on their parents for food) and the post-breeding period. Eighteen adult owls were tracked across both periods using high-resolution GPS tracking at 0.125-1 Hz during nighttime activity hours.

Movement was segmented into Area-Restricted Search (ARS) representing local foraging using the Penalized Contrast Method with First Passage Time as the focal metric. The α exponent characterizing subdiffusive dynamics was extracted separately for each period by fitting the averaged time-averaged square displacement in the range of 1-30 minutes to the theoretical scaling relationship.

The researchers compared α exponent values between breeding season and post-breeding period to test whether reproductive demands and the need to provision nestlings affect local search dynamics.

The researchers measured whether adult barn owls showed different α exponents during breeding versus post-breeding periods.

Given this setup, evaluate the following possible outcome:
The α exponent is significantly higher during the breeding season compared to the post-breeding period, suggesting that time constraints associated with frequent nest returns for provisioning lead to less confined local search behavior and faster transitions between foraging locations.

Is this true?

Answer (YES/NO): NO